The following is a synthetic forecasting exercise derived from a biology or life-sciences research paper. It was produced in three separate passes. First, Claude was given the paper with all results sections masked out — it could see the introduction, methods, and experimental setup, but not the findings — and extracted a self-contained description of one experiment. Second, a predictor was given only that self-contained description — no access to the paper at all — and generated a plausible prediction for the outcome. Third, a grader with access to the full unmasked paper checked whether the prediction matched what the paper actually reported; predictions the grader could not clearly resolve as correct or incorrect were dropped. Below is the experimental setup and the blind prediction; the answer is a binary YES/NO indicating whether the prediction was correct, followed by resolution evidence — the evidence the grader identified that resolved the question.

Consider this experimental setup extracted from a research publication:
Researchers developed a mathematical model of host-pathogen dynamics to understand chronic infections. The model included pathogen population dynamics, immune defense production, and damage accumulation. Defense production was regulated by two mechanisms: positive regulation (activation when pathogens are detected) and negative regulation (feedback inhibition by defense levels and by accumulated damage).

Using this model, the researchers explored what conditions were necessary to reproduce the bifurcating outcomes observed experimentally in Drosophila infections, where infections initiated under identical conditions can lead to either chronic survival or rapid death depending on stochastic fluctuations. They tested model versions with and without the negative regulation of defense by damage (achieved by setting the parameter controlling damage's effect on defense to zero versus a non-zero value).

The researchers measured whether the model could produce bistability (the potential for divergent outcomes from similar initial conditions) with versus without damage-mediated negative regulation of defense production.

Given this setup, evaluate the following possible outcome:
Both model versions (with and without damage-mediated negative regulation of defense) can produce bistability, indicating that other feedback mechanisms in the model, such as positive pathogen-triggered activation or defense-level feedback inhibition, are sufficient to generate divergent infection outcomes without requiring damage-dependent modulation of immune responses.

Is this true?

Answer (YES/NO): NO